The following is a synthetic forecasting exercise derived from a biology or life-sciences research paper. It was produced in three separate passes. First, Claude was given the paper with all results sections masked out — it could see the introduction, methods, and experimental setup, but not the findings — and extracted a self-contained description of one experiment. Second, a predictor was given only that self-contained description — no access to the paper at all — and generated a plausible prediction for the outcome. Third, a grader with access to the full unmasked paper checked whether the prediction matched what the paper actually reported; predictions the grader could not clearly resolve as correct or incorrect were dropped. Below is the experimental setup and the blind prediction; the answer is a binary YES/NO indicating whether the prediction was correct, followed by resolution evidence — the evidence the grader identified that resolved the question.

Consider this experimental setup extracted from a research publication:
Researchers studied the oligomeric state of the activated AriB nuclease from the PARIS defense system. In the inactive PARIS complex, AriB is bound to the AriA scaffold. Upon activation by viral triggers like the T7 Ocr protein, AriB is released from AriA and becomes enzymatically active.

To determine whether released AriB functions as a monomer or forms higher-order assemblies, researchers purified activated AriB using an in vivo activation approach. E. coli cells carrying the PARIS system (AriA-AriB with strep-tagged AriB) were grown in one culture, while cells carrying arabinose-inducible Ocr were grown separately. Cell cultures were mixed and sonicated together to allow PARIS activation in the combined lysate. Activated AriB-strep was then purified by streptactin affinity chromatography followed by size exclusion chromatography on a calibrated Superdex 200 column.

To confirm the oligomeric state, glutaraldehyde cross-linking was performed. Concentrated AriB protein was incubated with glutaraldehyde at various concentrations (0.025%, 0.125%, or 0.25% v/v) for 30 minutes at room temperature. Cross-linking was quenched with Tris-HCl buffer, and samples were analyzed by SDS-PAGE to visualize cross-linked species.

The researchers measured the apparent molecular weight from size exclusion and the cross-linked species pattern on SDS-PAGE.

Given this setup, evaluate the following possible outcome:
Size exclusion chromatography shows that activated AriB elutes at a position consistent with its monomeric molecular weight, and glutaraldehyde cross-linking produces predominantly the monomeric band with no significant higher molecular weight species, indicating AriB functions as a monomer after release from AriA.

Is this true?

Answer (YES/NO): NO